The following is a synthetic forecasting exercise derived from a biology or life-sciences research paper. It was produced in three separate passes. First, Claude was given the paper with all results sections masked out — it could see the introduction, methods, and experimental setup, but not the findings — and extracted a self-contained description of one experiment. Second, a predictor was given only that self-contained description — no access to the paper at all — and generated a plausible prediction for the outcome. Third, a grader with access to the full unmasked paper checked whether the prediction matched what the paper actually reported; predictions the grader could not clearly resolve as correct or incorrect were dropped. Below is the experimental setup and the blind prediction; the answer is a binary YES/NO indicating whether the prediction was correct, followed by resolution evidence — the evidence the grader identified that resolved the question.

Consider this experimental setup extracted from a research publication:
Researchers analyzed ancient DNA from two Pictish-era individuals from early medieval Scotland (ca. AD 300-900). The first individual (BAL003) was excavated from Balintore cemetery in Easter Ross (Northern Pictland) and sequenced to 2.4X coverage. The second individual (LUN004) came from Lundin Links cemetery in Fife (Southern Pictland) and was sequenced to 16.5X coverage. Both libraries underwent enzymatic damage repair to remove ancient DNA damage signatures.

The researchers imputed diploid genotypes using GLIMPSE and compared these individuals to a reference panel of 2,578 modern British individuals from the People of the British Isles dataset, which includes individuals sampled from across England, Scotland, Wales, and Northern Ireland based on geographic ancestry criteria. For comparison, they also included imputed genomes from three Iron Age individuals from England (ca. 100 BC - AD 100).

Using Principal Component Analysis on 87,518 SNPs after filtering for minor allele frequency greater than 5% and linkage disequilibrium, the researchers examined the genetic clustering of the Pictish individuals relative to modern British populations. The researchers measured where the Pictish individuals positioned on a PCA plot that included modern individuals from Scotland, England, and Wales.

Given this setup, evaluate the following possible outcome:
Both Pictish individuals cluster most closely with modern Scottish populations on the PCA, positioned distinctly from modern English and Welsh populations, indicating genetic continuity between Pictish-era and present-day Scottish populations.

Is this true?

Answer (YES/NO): NO